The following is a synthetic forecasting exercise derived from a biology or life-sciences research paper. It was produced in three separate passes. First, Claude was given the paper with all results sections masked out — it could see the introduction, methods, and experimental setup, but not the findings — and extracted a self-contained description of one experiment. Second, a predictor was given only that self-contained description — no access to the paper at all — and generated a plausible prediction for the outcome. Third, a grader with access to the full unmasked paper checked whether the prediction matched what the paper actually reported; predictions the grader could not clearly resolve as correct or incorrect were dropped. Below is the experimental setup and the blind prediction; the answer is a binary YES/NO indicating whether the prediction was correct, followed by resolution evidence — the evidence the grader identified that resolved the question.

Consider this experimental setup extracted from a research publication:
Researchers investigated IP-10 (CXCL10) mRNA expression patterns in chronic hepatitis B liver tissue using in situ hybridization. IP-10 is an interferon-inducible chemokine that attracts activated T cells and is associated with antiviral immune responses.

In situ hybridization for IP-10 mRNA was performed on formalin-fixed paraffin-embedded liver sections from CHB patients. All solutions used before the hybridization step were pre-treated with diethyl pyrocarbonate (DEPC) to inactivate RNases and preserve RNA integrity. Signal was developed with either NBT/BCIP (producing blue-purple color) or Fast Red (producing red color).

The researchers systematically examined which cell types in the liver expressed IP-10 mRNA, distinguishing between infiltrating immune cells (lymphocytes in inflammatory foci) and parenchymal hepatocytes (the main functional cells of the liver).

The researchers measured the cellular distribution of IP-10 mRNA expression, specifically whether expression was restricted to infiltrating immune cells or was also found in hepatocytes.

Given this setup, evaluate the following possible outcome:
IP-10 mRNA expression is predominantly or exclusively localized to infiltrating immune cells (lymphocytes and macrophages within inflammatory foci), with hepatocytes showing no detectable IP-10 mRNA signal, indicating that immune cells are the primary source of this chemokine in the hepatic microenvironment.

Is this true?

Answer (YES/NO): NO